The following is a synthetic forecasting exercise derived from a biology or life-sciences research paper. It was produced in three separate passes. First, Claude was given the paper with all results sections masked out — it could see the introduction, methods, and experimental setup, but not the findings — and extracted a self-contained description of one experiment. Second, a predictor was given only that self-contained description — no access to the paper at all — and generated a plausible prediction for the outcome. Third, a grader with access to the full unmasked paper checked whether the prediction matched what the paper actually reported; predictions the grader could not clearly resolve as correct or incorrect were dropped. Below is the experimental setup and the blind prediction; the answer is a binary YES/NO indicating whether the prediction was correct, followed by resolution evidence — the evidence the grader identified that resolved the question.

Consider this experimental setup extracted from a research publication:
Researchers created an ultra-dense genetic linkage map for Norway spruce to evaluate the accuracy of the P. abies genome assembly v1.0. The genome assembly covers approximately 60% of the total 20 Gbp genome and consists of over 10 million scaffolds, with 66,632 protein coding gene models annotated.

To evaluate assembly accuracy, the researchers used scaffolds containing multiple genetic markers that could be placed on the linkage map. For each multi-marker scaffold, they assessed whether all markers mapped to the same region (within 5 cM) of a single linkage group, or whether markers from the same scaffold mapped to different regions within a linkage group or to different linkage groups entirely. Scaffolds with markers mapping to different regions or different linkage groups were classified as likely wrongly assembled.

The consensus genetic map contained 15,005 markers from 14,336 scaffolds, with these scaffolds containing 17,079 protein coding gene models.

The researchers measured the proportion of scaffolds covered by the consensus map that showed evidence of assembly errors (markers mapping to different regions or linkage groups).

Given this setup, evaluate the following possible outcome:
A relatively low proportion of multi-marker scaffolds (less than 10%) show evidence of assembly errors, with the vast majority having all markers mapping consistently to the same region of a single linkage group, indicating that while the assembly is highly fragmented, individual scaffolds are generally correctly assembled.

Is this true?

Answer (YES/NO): YES